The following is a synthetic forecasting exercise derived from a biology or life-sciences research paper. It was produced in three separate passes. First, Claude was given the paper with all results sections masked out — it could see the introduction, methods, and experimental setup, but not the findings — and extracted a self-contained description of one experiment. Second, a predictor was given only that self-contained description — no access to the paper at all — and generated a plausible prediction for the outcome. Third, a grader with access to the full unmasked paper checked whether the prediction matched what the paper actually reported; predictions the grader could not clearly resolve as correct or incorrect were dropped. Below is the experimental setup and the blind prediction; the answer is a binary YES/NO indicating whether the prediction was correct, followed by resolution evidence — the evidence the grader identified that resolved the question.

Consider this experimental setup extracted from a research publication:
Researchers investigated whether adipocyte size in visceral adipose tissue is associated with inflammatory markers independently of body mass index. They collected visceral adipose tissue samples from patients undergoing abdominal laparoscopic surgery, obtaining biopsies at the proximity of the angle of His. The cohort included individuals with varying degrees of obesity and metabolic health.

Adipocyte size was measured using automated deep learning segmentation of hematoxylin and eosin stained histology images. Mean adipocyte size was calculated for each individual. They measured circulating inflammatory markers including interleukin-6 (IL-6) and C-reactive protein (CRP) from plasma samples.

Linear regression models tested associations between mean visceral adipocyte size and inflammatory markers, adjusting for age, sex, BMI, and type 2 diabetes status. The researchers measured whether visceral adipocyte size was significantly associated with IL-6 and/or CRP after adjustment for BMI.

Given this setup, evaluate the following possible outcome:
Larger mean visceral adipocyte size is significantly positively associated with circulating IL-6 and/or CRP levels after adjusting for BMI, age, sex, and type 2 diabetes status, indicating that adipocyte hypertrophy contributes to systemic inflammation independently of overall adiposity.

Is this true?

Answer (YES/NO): YES